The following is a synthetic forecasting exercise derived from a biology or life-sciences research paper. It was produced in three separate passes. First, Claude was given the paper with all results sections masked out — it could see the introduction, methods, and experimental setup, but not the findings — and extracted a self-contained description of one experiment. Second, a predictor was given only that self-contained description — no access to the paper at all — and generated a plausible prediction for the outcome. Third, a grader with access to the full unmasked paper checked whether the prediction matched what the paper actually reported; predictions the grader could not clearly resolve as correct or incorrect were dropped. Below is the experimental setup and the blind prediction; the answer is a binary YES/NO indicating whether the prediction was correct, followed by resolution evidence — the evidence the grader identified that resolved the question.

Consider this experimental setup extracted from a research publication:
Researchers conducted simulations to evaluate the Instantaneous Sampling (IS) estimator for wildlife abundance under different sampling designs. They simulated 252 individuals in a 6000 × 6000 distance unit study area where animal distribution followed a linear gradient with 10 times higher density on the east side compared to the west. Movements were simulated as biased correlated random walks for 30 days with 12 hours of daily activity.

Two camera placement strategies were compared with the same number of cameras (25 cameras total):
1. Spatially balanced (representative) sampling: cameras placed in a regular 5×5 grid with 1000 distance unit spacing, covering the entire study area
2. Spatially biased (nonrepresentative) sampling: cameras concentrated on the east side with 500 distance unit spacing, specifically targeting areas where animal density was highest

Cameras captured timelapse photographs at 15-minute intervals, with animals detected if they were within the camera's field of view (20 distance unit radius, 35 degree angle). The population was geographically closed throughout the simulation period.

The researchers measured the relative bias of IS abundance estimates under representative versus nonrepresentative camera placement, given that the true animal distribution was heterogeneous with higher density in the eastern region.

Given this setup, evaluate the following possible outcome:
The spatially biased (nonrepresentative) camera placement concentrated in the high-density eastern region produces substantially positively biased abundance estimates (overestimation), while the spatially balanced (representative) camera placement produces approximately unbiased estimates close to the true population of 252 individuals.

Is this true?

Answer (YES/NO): YES